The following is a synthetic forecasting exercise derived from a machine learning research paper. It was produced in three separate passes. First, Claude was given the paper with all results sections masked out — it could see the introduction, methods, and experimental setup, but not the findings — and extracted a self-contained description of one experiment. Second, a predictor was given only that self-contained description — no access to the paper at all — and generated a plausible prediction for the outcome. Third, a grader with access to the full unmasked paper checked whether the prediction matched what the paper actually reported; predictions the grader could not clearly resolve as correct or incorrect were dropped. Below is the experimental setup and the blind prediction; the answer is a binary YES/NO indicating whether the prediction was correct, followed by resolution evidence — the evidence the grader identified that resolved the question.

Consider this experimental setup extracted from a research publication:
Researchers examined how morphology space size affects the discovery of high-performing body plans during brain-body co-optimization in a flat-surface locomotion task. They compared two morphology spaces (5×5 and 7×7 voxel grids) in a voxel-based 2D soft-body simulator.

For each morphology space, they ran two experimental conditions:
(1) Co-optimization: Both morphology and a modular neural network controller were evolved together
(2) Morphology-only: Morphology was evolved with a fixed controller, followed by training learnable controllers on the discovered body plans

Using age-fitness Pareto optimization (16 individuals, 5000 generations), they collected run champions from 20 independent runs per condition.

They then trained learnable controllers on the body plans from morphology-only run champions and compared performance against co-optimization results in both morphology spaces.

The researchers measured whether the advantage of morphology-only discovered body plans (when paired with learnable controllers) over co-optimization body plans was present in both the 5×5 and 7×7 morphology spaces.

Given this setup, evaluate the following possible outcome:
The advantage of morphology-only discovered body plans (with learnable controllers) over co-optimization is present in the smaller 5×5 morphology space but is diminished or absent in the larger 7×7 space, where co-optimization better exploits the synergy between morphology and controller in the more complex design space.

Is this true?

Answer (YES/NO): NO